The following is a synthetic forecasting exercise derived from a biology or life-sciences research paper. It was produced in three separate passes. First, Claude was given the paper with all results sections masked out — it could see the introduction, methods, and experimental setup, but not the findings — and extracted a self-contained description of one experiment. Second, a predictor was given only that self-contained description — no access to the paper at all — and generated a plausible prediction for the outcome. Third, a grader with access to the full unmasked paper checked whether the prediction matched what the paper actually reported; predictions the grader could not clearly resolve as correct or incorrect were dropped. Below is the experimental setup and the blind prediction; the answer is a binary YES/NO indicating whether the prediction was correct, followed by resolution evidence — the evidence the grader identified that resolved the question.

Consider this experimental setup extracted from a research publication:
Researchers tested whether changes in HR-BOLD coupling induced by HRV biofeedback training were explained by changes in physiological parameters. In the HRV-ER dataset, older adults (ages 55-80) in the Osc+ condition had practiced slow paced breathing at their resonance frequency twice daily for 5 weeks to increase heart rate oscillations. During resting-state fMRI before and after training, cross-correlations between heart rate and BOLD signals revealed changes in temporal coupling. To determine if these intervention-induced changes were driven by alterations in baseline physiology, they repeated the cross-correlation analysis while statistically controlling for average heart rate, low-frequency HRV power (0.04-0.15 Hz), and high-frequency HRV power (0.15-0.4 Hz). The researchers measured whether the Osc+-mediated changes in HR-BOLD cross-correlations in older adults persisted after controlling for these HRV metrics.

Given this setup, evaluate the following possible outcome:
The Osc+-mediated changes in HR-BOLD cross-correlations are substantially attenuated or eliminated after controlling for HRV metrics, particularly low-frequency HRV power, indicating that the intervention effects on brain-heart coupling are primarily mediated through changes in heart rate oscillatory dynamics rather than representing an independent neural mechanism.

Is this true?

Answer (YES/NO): NO